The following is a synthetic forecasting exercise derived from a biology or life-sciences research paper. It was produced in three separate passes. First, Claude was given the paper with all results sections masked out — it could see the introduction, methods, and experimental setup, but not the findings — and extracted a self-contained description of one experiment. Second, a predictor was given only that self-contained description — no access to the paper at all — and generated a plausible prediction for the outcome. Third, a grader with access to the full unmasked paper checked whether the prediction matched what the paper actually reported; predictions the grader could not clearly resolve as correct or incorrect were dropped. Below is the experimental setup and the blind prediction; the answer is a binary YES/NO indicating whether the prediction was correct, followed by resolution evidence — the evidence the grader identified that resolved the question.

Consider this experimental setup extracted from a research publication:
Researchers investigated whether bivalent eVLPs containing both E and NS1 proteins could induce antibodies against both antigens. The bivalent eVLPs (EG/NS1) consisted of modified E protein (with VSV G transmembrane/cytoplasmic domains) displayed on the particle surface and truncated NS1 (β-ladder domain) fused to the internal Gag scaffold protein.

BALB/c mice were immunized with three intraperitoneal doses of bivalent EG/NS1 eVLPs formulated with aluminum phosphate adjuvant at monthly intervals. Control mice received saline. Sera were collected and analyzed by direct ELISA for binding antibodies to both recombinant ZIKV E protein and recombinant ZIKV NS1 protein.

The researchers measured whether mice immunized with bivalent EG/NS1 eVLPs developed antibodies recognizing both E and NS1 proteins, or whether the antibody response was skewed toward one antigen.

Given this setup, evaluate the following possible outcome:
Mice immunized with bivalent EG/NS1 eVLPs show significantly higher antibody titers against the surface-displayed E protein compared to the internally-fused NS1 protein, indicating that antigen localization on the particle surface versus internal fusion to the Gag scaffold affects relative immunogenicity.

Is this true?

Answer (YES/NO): YES